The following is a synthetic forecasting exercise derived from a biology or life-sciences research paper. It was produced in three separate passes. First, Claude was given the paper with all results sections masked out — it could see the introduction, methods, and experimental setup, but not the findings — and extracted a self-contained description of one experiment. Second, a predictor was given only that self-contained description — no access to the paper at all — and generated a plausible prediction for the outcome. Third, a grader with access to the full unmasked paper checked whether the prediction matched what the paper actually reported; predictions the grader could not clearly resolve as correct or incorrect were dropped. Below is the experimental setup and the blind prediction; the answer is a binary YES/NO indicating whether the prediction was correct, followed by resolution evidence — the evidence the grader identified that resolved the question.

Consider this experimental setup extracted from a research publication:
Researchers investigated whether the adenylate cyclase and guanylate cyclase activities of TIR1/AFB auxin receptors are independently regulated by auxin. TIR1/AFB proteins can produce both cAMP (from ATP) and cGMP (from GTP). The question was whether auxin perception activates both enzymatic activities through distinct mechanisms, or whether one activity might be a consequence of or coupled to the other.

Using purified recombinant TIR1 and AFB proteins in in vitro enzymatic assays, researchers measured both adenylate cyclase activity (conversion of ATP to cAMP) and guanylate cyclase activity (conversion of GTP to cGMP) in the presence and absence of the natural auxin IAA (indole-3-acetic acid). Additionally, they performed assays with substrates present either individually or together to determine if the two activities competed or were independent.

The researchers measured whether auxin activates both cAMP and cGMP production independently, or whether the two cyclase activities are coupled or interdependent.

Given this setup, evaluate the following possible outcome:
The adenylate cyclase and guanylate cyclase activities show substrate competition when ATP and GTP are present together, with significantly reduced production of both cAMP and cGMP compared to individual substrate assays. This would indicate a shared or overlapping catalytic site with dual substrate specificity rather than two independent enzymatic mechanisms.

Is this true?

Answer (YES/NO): NO